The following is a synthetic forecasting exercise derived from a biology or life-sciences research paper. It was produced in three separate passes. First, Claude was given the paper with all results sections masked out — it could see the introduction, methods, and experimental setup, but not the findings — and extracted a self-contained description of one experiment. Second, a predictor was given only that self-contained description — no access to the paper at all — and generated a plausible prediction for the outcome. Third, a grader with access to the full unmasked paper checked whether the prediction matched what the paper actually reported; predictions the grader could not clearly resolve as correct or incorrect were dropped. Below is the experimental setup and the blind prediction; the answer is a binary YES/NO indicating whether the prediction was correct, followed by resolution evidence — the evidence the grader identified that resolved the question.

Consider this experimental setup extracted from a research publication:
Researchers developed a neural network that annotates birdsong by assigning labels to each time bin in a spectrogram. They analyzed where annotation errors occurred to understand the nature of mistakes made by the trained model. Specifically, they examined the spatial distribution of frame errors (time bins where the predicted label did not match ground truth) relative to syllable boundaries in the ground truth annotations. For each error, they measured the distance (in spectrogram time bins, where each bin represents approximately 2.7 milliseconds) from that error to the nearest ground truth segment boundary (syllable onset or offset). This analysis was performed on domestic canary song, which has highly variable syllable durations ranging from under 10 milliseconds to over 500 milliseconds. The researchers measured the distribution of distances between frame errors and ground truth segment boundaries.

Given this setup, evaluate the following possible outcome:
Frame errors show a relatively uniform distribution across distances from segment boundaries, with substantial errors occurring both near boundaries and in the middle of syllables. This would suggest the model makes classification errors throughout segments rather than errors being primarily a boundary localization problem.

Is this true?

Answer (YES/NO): NO